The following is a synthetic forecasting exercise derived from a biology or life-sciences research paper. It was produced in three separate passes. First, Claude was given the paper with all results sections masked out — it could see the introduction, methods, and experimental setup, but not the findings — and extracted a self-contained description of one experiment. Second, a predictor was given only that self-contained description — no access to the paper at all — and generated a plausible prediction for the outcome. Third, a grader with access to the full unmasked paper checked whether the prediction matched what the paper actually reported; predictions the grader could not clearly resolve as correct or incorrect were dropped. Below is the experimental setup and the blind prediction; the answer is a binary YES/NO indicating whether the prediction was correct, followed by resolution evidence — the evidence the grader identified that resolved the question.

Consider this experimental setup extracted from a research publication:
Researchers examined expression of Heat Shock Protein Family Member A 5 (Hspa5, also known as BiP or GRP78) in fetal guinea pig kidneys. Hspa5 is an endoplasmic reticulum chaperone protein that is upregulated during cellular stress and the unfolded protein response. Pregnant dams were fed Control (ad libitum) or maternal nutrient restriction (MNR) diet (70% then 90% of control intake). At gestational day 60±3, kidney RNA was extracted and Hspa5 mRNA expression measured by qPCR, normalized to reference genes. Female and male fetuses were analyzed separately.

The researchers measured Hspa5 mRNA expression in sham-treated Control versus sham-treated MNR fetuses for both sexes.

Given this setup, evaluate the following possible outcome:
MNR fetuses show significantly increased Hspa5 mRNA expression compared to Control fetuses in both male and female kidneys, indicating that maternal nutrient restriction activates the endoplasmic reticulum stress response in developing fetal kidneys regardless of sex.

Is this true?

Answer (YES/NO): NO